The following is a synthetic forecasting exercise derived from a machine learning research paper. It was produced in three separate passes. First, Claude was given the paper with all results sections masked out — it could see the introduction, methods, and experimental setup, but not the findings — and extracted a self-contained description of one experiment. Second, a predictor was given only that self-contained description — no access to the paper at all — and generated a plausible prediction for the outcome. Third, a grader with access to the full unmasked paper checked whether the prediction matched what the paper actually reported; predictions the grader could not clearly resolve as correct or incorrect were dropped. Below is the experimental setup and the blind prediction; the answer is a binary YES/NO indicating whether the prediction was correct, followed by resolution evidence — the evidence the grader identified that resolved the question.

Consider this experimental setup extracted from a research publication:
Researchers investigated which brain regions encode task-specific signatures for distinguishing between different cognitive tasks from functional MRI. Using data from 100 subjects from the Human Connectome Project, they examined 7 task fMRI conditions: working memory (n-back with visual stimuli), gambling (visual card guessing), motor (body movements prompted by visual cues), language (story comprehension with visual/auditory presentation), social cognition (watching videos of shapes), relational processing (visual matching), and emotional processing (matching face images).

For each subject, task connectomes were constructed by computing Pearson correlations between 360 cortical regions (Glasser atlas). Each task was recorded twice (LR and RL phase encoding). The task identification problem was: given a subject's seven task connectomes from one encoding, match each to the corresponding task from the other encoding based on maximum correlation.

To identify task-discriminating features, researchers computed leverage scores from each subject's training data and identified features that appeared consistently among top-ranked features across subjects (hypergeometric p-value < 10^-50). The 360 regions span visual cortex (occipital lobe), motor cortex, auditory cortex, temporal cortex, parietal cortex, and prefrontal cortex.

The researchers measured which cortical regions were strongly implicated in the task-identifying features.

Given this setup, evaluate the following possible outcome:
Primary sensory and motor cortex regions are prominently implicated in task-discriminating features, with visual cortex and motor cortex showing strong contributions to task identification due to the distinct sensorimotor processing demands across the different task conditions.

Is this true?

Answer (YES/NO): NO